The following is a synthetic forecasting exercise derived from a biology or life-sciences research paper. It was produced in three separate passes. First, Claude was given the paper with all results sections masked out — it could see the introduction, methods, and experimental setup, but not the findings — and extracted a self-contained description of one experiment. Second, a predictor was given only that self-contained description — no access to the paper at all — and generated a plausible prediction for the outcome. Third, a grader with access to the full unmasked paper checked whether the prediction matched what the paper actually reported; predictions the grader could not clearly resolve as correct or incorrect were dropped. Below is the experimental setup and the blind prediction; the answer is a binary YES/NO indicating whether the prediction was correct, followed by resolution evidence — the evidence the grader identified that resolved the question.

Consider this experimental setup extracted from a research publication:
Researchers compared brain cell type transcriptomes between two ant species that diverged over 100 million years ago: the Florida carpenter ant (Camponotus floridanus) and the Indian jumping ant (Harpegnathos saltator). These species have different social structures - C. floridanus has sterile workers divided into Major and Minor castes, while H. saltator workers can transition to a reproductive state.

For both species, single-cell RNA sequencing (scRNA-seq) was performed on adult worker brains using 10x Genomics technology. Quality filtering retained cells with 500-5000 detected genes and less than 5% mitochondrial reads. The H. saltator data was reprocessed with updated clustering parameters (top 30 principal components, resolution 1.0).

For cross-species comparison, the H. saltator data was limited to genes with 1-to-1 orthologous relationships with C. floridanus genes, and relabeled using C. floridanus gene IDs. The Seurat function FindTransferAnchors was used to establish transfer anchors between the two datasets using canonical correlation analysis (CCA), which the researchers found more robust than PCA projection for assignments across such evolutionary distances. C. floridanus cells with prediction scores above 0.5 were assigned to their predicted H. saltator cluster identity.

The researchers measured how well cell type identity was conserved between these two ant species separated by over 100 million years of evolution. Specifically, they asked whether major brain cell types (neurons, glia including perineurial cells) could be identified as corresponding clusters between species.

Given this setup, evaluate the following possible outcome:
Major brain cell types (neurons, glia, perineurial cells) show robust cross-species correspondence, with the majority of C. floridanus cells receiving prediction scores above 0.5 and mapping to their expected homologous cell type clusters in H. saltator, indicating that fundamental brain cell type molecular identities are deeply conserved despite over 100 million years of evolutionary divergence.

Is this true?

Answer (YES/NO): YES